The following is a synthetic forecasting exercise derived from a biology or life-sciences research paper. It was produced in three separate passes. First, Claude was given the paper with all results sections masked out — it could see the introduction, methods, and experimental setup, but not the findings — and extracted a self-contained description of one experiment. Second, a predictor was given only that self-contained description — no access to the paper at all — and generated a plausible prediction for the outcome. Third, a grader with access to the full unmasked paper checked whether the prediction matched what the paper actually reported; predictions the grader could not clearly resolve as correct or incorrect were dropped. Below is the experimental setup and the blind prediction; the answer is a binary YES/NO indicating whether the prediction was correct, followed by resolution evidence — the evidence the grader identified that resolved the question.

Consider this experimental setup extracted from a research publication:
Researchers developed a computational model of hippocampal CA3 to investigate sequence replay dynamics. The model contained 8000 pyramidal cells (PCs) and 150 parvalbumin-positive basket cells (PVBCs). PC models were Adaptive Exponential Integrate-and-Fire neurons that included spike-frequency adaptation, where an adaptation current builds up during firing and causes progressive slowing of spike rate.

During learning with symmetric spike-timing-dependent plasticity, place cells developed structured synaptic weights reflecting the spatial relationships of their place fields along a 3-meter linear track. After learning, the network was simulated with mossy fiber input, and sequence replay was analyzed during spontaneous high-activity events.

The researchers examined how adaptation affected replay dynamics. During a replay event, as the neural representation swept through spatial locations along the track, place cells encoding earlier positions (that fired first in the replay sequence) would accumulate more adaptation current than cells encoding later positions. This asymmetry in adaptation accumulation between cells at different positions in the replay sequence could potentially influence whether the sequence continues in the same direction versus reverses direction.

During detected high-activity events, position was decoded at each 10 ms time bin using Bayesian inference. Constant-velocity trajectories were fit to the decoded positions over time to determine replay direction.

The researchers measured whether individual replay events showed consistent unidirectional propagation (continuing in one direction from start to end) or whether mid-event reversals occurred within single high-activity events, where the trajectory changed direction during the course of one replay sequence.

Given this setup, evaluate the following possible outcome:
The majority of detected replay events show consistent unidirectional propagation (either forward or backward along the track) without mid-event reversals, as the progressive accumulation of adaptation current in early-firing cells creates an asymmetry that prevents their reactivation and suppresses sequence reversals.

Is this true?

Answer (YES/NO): YES